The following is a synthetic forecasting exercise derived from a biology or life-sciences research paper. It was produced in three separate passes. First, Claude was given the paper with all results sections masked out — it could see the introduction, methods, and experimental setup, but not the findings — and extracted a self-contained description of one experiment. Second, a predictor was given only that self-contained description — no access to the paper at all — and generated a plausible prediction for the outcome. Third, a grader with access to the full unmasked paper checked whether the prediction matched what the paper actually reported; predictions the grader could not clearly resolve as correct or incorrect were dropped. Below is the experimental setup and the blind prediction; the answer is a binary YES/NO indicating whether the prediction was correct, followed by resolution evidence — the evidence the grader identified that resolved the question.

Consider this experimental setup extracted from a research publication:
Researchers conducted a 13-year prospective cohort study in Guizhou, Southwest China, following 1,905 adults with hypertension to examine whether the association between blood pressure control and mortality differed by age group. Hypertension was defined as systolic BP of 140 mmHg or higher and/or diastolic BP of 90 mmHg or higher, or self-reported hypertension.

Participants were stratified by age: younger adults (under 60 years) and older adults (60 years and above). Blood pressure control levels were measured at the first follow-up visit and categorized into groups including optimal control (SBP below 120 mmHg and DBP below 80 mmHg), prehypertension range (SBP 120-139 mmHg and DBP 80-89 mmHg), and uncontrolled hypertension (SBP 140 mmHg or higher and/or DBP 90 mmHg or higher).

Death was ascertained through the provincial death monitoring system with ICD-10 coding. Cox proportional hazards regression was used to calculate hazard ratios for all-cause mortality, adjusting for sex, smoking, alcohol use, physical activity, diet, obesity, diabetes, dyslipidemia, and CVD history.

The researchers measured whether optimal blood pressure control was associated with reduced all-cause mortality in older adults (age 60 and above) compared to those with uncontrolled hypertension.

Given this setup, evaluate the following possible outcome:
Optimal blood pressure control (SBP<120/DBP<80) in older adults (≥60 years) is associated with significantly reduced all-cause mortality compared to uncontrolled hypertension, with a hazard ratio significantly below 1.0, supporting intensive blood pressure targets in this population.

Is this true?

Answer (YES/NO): YES